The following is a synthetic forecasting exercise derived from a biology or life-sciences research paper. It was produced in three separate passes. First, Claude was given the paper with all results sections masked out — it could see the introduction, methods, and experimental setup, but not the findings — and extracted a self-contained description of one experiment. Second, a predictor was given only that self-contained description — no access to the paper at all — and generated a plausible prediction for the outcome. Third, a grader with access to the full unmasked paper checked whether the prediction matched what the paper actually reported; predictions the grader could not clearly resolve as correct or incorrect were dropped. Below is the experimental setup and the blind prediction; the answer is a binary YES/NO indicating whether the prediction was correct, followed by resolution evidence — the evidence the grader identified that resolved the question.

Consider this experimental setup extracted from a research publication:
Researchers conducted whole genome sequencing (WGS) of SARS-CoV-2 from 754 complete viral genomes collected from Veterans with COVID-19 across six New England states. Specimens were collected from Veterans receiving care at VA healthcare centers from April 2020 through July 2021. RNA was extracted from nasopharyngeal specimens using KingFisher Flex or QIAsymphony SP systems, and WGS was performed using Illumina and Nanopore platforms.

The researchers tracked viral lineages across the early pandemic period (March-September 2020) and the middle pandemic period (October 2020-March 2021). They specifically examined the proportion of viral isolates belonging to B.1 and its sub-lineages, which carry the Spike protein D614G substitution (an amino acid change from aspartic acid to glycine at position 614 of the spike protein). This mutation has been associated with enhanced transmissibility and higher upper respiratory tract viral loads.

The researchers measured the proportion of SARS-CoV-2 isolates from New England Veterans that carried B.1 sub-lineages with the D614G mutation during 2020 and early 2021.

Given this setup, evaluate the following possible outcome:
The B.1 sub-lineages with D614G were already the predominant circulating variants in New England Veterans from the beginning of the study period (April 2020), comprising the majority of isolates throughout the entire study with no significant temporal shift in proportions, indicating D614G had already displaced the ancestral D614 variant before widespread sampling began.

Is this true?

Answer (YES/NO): YES